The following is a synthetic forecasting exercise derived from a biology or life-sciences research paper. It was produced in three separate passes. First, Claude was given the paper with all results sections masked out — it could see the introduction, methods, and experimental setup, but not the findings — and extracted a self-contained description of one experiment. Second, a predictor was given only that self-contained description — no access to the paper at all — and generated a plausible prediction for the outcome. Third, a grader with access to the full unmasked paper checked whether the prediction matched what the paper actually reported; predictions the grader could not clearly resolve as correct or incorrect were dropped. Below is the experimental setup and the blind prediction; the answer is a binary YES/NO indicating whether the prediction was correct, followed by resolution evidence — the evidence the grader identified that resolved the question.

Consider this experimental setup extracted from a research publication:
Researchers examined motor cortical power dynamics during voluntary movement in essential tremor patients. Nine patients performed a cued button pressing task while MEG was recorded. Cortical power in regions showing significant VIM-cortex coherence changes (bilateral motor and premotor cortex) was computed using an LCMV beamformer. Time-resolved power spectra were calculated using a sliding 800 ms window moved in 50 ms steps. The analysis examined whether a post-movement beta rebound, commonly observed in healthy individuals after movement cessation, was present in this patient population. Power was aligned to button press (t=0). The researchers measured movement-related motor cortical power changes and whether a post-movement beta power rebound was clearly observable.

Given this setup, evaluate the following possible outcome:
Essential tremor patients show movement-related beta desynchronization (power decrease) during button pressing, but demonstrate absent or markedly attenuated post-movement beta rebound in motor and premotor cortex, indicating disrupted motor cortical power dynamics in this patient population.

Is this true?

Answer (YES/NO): NO